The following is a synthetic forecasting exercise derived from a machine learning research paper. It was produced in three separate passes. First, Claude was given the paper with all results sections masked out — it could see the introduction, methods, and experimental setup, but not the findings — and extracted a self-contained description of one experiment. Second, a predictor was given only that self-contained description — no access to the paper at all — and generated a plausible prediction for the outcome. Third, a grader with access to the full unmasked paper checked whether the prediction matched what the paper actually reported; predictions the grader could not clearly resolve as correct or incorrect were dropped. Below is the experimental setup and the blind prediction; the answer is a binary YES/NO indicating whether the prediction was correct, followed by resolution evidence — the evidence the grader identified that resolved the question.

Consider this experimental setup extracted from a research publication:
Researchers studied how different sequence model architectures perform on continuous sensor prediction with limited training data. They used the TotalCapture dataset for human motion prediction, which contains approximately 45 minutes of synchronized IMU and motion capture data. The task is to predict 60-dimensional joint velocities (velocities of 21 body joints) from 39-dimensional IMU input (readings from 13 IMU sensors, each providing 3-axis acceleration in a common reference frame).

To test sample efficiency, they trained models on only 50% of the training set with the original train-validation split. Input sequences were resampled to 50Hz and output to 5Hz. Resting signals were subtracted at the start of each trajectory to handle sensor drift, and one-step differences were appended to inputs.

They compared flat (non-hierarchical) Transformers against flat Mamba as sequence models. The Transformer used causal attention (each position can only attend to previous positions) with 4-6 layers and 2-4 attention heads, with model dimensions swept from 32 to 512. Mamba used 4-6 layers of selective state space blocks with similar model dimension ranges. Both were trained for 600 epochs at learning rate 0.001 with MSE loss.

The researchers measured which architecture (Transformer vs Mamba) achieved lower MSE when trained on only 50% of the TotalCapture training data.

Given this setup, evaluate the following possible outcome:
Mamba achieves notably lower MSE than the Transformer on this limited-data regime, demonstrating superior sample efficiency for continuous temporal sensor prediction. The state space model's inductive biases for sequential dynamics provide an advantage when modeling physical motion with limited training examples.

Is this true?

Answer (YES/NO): YES